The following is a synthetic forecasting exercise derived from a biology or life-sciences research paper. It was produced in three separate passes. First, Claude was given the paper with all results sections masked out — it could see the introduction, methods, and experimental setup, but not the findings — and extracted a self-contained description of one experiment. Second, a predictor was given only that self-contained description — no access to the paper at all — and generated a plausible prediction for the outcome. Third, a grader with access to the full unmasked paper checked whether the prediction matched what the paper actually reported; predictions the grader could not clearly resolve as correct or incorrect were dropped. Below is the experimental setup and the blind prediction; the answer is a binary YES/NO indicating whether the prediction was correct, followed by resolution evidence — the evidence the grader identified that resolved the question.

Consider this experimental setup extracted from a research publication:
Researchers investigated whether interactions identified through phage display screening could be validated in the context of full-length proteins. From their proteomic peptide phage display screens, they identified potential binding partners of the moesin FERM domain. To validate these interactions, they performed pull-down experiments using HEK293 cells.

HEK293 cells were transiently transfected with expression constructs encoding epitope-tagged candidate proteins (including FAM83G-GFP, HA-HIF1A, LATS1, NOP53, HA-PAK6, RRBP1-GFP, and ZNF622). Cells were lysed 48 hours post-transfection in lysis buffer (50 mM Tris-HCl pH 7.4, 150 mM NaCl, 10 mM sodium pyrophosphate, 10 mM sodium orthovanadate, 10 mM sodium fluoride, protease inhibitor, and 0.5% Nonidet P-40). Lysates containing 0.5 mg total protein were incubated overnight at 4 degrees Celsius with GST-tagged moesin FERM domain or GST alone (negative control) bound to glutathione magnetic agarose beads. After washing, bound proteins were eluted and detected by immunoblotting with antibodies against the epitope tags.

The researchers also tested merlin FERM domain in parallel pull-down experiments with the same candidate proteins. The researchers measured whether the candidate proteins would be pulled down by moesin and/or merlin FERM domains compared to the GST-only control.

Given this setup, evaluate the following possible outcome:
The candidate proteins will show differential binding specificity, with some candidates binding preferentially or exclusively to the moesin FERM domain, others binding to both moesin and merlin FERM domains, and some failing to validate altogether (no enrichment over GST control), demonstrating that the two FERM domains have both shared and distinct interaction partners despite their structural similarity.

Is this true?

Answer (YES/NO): NO